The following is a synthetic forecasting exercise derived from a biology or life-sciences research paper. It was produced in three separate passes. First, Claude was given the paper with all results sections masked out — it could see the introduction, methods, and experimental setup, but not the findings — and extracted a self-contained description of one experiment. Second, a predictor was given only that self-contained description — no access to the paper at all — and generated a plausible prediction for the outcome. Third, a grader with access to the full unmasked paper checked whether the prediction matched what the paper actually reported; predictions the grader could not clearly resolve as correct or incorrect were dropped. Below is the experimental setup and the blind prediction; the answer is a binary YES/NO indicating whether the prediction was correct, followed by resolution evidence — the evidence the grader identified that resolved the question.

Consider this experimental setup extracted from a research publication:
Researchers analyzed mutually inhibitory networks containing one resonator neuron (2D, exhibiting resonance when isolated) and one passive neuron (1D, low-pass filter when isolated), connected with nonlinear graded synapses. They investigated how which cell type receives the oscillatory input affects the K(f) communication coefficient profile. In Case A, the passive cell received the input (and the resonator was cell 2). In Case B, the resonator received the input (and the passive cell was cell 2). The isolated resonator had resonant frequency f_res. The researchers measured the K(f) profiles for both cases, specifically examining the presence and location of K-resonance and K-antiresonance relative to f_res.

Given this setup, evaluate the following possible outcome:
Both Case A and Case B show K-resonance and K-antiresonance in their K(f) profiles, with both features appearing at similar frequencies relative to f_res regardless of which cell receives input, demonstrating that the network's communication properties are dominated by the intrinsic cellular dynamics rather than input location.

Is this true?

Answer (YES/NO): NO